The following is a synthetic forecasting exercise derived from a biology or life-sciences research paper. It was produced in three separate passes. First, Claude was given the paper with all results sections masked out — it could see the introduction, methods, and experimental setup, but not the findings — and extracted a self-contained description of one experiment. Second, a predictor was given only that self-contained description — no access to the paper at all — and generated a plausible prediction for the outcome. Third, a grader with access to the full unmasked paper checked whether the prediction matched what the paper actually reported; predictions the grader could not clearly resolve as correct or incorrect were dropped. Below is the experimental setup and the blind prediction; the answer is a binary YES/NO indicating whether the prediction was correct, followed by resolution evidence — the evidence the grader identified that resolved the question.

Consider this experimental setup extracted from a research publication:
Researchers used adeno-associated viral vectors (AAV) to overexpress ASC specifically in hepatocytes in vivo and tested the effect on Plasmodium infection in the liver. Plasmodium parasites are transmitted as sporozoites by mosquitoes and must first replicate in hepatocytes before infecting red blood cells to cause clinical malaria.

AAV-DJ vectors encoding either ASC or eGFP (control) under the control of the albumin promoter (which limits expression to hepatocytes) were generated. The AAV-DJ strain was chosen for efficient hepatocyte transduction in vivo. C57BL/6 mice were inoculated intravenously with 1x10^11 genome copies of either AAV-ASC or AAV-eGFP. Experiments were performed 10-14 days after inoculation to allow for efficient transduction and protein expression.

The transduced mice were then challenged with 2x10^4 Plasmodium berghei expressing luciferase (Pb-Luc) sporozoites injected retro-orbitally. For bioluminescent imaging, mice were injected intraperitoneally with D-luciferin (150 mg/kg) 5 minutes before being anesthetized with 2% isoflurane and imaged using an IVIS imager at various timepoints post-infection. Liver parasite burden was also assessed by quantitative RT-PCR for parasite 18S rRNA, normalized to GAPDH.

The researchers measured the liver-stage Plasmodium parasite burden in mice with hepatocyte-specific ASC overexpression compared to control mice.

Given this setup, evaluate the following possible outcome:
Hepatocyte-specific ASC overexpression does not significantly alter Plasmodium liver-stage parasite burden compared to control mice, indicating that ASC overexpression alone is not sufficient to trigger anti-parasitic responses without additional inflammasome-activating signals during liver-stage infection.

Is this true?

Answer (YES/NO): NO